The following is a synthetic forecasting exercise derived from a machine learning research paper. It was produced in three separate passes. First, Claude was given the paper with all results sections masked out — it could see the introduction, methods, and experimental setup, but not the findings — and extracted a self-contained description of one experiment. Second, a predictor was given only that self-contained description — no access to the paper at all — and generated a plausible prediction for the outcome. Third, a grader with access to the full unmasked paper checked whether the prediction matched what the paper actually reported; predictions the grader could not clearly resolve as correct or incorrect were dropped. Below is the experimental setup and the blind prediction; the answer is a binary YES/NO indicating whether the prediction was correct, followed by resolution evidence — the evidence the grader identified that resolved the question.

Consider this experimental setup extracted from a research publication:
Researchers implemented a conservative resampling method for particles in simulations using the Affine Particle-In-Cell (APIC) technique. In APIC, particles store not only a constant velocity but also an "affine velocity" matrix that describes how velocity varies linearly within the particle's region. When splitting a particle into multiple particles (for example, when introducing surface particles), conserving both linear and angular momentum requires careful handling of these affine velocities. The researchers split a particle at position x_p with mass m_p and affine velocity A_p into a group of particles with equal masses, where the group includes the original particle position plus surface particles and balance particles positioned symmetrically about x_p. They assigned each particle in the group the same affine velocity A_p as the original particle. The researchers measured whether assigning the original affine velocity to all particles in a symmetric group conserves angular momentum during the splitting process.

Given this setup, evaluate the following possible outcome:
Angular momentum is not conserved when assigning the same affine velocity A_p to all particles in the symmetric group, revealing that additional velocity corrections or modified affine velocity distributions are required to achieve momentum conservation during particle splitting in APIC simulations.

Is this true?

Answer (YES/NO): NO